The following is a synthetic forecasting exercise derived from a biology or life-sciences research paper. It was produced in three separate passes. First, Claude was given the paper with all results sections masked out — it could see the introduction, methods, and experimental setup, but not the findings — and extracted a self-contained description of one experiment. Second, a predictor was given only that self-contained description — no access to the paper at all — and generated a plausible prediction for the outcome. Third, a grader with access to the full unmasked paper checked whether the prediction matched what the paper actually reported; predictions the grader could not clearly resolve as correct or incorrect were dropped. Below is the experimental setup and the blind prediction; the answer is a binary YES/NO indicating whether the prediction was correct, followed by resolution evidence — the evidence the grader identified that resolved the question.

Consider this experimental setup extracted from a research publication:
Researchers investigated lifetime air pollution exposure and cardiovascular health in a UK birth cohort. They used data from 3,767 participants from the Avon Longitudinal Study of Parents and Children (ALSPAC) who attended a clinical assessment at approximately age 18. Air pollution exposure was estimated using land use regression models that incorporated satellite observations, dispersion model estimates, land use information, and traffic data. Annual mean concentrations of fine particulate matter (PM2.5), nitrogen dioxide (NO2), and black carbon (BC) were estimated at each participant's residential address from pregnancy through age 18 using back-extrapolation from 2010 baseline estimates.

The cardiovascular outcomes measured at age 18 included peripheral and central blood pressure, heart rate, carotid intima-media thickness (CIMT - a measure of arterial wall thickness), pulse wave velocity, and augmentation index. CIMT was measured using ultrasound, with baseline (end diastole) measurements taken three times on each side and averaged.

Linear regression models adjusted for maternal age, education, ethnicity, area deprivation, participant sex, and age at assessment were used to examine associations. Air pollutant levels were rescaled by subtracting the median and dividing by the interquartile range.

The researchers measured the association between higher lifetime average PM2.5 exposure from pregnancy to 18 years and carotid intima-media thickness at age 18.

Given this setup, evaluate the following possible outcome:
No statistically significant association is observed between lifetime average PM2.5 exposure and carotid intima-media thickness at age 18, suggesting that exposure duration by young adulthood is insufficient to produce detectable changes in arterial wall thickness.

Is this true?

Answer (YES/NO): NO